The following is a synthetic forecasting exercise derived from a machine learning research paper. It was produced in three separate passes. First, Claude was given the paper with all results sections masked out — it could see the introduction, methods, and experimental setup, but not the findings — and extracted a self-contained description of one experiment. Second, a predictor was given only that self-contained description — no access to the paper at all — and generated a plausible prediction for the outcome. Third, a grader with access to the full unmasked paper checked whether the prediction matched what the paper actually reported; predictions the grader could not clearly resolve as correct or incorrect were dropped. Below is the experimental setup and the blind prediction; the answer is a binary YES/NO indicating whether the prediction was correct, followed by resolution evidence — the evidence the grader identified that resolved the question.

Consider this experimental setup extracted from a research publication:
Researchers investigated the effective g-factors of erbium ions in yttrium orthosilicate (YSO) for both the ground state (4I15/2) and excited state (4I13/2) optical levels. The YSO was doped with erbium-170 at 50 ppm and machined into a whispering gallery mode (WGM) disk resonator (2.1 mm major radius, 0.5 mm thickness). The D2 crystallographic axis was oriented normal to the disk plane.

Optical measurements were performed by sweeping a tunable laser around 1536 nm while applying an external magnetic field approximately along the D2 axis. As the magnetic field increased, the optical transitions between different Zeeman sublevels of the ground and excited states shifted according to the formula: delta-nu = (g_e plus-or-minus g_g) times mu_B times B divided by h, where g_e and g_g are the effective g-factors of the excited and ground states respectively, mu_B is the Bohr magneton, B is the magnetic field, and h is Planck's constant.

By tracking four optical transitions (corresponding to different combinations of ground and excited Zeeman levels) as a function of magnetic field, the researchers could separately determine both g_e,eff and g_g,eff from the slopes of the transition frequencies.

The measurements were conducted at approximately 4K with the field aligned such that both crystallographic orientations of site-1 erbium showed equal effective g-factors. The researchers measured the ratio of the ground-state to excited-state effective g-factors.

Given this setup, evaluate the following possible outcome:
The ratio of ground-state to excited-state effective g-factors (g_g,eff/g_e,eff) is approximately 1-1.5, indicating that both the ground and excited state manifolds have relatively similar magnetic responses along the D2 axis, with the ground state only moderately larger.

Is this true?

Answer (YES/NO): YES